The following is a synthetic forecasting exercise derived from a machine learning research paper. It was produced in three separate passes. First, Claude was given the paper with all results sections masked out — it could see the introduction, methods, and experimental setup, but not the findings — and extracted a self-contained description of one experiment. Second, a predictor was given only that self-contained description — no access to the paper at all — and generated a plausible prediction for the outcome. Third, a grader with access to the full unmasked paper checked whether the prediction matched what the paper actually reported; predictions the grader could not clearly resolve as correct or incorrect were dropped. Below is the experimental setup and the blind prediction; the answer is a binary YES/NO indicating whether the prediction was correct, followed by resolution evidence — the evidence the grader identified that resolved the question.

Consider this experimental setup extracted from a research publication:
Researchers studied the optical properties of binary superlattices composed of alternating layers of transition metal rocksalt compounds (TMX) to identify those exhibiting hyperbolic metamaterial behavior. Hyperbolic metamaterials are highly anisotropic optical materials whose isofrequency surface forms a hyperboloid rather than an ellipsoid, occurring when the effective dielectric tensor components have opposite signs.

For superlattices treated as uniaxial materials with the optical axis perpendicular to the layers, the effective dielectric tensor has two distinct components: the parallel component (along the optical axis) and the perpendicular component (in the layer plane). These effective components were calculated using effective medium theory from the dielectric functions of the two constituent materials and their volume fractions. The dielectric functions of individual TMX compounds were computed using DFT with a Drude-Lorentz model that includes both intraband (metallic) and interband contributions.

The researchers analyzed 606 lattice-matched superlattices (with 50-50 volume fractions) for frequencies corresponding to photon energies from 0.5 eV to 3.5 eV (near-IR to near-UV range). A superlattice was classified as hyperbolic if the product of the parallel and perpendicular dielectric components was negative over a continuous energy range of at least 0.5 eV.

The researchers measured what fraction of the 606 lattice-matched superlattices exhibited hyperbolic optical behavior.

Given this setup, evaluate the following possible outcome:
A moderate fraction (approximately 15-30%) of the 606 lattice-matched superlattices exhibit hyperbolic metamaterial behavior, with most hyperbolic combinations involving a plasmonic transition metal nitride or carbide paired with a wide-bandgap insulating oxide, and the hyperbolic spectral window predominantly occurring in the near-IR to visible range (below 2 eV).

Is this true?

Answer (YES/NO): NO